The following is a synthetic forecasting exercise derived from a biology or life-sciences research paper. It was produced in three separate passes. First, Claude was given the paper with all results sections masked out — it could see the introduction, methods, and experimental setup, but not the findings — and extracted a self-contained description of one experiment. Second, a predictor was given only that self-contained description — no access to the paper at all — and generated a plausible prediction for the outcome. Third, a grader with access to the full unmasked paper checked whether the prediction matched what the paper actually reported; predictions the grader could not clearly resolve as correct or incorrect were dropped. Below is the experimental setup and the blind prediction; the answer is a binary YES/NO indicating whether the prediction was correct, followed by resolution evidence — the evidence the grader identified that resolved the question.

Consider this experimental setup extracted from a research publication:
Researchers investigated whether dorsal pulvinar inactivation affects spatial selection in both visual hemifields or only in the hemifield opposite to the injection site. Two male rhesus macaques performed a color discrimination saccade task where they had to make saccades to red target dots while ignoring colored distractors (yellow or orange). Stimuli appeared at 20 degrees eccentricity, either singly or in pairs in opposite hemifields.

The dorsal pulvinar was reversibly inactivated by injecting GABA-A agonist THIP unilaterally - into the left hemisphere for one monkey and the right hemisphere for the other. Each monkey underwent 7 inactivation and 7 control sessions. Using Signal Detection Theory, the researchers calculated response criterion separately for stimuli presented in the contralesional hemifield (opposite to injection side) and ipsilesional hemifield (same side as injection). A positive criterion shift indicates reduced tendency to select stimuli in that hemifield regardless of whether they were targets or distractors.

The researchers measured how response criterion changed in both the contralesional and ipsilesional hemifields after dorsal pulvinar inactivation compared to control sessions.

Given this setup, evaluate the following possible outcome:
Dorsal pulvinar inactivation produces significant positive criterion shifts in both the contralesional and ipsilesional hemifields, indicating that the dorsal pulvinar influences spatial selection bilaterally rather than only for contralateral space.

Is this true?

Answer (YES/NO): NO